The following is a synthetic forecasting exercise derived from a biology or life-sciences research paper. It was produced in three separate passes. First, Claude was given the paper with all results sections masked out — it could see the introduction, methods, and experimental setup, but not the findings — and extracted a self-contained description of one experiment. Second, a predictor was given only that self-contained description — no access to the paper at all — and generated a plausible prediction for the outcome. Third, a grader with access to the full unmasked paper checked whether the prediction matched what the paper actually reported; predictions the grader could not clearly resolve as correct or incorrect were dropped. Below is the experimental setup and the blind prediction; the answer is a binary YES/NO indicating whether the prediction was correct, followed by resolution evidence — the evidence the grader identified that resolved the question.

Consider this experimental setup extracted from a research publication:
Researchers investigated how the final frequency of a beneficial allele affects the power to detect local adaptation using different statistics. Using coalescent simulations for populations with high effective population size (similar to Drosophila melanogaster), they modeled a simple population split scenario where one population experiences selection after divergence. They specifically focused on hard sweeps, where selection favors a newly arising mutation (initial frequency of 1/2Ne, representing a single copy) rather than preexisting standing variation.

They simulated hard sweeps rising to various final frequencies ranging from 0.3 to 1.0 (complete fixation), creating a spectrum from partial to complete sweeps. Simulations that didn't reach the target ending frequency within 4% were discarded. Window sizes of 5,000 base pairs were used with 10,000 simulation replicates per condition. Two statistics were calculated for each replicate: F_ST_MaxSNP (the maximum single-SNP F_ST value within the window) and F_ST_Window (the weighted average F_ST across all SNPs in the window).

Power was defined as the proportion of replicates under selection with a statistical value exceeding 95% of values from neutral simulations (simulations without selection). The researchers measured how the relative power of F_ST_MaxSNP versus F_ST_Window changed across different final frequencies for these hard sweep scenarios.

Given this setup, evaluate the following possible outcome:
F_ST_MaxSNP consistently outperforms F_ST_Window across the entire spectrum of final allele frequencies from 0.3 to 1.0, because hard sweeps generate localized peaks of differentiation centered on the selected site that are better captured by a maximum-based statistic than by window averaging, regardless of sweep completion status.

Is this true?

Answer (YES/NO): NO